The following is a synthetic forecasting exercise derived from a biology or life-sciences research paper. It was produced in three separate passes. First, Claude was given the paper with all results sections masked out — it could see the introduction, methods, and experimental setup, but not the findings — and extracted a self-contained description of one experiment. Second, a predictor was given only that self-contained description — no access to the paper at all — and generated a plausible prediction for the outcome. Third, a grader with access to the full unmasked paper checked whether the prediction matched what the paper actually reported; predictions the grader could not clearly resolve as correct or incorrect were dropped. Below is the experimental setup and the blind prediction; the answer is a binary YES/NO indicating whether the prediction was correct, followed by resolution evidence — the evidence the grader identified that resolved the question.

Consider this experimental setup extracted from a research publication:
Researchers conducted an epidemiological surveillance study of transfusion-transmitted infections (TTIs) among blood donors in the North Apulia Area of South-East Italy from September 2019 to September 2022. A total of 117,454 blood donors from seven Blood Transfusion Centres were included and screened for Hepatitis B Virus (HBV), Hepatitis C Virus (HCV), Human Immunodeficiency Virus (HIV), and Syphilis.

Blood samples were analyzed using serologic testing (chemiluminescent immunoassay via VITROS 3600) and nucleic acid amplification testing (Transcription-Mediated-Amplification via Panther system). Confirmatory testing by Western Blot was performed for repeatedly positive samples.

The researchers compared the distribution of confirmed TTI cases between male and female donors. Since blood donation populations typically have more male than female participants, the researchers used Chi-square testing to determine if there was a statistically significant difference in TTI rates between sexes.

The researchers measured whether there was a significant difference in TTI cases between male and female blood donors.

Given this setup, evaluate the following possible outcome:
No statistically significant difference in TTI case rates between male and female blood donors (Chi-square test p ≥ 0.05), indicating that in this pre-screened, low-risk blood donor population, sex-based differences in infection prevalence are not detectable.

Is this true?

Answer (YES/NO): YES